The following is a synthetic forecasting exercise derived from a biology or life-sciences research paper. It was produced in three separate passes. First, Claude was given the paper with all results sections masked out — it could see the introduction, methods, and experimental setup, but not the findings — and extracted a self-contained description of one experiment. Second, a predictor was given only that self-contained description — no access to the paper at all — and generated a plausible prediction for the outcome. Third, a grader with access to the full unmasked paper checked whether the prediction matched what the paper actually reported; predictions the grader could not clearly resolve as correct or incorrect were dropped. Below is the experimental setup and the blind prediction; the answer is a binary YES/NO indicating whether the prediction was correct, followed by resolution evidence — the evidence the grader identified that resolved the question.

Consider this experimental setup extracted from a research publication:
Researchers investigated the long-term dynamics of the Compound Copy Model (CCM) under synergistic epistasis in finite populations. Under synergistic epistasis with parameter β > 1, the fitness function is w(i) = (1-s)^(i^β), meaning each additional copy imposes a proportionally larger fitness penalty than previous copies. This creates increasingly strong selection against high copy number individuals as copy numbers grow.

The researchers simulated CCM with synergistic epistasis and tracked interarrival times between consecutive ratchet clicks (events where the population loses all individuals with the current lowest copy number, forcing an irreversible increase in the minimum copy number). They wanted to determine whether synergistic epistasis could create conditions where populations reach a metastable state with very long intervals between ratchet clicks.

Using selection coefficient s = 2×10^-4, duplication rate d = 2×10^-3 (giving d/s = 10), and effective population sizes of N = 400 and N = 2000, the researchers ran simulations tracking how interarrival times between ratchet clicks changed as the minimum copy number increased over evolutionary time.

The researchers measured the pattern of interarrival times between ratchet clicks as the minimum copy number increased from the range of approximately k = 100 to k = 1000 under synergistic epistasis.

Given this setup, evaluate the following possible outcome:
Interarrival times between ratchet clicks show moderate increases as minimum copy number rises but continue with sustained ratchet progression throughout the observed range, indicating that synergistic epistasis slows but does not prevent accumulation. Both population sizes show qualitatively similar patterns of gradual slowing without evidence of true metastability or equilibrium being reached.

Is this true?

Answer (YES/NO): NO